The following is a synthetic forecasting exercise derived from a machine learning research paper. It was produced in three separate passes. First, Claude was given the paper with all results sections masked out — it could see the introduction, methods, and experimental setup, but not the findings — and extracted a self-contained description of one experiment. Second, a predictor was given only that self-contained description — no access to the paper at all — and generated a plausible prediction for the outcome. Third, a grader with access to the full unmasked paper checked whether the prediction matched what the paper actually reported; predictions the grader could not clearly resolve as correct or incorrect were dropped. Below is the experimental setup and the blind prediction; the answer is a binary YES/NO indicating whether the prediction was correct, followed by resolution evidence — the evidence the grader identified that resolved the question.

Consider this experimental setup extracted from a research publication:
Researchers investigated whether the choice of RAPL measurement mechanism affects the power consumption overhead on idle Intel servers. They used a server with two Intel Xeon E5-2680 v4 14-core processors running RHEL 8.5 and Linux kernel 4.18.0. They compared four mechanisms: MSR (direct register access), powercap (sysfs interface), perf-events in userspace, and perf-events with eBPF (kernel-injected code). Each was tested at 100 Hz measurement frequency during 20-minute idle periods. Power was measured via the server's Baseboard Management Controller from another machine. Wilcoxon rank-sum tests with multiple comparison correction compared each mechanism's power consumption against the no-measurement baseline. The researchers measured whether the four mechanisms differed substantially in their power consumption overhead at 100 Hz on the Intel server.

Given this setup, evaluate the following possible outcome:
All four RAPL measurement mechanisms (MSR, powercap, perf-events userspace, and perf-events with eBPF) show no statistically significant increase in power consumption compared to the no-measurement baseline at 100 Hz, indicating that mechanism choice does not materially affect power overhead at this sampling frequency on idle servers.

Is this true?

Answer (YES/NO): NO